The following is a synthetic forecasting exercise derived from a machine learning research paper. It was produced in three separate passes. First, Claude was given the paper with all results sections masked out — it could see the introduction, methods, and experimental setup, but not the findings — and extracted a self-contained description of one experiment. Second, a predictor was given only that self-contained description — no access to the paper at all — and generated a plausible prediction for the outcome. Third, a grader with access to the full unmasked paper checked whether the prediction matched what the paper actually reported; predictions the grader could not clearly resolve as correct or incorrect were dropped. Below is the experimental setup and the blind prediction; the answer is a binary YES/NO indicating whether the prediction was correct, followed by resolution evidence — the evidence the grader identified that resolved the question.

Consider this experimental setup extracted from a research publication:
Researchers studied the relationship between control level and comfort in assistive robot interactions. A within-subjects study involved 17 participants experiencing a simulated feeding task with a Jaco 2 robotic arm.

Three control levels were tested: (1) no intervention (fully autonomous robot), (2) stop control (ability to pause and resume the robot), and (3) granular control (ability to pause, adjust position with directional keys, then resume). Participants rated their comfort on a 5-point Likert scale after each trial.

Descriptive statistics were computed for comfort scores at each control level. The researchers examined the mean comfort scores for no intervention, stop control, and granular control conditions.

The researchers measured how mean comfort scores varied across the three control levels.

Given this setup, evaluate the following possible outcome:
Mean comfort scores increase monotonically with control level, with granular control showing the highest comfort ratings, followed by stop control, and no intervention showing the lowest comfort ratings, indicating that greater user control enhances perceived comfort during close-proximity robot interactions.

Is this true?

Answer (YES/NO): YES